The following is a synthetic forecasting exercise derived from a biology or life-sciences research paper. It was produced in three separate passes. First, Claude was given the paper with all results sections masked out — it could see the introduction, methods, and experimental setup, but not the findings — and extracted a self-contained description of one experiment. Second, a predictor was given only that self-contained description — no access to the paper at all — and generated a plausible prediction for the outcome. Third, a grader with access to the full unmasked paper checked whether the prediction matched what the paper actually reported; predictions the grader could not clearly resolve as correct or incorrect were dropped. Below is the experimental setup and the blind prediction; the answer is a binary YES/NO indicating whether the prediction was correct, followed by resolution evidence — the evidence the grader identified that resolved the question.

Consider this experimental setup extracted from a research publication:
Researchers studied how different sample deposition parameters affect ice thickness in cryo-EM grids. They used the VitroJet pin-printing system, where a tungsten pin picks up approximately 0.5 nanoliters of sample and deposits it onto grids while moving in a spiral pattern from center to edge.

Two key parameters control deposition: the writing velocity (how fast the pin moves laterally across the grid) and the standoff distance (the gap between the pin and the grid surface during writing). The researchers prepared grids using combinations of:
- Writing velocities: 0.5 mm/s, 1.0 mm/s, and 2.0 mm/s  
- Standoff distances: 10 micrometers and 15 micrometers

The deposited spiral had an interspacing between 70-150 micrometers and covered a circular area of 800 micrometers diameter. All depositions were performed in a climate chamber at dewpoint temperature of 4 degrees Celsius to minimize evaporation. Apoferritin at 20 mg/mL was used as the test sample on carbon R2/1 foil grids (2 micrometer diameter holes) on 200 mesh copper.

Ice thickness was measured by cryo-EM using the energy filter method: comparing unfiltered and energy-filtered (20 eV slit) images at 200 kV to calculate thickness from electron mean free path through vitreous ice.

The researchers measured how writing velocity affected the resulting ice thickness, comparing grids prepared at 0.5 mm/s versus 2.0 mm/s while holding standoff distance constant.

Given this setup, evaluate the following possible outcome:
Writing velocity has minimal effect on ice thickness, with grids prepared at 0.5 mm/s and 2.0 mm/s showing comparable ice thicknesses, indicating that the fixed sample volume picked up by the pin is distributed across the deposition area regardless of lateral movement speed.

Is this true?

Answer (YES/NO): NO